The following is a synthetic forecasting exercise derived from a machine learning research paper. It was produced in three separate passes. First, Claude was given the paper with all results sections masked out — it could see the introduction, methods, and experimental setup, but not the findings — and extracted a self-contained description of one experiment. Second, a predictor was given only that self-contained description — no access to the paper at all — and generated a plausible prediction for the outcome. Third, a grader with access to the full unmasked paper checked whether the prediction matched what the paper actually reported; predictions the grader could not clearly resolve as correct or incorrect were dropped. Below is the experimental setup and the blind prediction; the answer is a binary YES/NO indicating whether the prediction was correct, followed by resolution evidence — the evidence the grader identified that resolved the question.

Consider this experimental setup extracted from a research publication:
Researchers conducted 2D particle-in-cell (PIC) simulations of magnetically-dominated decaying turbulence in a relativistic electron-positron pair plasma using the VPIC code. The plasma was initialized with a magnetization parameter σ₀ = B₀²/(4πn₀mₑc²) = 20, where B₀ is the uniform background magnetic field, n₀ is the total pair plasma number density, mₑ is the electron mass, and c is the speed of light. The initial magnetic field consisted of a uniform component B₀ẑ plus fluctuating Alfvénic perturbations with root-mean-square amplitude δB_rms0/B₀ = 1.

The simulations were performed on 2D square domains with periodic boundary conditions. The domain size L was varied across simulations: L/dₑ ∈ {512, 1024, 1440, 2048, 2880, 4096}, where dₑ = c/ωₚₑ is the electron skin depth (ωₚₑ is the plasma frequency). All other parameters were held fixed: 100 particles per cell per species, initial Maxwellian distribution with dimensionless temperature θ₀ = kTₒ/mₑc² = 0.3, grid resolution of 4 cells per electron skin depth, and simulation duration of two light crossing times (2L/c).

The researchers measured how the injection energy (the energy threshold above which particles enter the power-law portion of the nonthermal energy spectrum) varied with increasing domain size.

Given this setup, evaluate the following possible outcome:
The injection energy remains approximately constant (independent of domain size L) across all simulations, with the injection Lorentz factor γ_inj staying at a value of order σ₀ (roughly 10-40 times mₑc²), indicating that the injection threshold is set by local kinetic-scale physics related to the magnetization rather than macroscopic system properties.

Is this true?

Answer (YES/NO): YES